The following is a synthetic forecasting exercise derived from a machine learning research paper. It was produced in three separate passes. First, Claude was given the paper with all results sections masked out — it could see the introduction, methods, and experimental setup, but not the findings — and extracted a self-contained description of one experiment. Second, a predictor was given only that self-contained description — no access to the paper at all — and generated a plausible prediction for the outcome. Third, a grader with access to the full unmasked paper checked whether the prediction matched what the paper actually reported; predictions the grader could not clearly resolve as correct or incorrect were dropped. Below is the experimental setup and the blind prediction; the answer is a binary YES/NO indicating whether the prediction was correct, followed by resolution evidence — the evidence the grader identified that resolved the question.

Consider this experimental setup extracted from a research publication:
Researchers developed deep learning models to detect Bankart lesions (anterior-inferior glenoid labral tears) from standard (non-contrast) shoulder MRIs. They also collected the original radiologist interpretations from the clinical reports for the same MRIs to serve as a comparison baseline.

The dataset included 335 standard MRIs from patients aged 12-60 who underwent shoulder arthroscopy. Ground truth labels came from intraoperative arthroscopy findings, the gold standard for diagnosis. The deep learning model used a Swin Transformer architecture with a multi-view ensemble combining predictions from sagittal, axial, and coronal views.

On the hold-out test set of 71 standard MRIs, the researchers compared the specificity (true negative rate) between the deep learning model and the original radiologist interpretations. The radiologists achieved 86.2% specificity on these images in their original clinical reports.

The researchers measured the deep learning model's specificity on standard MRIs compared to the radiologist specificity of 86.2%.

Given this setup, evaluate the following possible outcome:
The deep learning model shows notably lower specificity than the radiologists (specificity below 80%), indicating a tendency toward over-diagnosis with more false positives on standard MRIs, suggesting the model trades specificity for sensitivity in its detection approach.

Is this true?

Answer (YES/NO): NO